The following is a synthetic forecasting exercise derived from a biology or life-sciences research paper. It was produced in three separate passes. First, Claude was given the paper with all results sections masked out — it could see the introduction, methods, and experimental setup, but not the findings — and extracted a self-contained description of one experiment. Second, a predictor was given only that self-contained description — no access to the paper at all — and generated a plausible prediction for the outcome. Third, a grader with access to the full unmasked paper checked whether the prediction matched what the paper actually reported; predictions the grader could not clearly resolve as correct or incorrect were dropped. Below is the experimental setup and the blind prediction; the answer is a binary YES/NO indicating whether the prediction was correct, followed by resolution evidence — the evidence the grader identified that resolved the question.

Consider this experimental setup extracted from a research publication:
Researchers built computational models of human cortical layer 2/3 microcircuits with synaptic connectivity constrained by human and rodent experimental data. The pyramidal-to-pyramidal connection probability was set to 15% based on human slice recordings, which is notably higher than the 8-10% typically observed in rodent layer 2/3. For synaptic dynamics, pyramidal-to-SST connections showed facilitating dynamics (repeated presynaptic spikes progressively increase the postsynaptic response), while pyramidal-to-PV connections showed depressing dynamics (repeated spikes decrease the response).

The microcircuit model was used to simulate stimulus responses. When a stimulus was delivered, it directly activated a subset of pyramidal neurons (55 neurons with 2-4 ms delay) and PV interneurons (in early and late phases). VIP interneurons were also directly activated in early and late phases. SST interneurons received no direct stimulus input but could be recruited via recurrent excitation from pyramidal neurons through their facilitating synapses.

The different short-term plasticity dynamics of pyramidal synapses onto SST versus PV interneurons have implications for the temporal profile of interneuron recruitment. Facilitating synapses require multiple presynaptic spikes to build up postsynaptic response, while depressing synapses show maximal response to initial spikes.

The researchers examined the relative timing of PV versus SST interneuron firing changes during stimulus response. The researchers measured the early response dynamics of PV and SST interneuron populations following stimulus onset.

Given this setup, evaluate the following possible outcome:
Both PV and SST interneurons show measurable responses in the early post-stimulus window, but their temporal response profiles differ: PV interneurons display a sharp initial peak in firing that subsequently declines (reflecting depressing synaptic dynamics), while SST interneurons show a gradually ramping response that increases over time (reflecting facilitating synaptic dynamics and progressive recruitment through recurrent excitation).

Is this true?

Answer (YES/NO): NO